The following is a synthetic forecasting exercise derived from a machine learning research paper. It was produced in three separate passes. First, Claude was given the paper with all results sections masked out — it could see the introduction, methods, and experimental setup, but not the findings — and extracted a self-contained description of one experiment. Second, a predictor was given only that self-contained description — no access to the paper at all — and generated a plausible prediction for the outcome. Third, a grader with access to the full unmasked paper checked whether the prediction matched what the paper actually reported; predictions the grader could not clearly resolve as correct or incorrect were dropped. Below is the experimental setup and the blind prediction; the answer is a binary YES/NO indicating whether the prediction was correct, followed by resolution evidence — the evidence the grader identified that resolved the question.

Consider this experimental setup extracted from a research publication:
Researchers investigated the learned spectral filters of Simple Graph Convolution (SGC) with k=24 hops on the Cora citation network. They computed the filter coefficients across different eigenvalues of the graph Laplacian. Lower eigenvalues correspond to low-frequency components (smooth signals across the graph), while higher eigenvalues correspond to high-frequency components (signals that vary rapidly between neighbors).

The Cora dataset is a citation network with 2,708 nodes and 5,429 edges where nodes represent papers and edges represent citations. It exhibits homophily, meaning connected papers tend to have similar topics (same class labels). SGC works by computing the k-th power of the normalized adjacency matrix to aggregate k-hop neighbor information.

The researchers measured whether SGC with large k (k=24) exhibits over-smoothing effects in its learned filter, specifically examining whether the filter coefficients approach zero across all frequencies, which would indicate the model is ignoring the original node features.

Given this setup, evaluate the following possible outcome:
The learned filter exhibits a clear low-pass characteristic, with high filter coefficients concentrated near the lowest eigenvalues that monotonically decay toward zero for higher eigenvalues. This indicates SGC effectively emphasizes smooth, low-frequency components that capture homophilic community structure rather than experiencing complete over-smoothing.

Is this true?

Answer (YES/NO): NO